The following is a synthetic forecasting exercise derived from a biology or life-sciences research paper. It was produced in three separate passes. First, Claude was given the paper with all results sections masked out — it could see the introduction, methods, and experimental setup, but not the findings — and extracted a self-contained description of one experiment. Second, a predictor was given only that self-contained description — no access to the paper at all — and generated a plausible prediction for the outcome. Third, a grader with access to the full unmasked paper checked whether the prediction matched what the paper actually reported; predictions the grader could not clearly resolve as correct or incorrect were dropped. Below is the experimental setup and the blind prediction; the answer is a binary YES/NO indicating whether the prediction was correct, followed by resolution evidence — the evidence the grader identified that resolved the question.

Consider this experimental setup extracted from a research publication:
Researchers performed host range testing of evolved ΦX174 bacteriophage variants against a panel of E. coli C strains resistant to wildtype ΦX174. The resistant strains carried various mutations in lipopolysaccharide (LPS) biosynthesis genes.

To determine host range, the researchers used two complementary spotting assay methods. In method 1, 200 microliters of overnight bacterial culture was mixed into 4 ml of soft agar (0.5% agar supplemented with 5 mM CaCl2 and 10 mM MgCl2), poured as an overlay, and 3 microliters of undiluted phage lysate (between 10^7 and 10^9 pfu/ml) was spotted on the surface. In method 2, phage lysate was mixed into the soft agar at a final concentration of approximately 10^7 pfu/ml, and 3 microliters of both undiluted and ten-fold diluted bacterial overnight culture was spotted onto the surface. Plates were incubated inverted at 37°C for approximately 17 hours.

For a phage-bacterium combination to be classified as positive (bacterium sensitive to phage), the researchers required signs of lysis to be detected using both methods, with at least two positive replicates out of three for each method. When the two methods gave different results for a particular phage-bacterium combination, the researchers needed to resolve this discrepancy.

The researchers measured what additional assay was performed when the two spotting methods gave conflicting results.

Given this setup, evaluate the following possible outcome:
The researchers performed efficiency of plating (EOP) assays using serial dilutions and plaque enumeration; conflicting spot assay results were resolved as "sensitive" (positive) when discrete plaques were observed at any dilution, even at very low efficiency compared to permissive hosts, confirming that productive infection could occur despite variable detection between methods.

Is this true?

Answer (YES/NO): NO